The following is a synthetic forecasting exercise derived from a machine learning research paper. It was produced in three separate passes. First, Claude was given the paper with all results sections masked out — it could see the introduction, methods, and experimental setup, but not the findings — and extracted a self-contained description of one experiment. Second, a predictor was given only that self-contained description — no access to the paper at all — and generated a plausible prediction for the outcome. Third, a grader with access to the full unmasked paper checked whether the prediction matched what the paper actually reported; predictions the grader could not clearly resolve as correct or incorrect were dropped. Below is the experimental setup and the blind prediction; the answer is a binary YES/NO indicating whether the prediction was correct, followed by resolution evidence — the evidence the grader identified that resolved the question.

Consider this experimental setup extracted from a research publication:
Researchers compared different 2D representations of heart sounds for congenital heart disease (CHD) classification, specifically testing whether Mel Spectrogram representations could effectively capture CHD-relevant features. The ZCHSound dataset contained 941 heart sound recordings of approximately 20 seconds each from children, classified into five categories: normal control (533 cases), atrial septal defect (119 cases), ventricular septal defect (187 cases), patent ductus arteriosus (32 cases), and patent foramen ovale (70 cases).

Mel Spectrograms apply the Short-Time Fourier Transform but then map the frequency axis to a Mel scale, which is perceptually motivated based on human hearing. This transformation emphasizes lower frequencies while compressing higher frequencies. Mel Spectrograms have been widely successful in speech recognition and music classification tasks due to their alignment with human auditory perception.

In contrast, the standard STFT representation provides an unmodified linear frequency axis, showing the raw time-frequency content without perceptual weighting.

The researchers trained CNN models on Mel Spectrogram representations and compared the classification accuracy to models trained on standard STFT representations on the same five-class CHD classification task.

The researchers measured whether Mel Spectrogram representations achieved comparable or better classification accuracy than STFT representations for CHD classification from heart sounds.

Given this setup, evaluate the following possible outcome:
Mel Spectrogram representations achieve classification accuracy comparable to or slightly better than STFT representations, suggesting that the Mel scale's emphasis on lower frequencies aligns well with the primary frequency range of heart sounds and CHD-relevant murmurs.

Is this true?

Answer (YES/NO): NO